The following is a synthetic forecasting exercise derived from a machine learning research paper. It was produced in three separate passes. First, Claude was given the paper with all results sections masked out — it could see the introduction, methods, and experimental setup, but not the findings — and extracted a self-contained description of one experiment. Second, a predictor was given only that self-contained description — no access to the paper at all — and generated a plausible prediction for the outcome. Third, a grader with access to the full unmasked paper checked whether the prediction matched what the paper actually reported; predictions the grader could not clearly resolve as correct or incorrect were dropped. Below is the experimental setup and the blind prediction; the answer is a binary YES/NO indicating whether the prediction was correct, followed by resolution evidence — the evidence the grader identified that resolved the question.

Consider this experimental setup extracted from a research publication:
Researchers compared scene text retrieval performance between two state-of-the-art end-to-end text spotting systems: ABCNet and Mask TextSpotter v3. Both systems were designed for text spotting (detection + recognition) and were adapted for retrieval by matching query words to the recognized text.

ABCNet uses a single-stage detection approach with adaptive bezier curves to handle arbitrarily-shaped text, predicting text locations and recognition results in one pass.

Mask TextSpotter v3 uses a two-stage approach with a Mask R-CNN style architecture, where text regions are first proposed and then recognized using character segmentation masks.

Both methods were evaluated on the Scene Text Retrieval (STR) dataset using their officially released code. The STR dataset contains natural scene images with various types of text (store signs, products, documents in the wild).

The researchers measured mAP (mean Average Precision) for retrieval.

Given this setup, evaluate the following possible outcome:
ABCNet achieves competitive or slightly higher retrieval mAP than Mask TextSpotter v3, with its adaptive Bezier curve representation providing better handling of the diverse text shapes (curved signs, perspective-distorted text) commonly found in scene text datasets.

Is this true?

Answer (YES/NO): NO